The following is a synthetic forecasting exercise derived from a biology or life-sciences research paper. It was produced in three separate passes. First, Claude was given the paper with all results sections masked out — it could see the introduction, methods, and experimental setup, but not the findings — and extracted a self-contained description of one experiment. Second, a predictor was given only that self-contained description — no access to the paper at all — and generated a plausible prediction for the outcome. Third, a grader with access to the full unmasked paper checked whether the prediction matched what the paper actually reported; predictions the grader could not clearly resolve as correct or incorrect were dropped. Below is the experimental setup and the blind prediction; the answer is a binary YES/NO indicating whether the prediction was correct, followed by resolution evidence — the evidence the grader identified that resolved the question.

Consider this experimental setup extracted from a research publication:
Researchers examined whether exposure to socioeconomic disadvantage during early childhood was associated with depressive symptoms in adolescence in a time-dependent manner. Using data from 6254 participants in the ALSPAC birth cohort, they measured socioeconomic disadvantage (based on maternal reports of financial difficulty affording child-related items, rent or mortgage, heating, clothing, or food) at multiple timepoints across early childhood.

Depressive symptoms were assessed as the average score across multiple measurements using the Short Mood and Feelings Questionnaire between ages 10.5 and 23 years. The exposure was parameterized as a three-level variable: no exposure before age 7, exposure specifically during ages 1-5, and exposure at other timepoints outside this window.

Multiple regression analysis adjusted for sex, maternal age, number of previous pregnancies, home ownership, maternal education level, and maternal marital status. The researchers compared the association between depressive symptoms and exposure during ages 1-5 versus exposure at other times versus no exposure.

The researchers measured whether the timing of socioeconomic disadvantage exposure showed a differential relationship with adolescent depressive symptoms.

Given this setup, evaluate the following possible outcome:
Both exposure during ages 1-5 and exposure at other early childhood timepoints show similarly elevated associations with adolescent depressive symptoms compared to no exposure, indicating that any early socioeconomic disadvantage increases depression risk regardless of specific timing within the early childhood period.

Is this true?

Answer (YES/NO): NO